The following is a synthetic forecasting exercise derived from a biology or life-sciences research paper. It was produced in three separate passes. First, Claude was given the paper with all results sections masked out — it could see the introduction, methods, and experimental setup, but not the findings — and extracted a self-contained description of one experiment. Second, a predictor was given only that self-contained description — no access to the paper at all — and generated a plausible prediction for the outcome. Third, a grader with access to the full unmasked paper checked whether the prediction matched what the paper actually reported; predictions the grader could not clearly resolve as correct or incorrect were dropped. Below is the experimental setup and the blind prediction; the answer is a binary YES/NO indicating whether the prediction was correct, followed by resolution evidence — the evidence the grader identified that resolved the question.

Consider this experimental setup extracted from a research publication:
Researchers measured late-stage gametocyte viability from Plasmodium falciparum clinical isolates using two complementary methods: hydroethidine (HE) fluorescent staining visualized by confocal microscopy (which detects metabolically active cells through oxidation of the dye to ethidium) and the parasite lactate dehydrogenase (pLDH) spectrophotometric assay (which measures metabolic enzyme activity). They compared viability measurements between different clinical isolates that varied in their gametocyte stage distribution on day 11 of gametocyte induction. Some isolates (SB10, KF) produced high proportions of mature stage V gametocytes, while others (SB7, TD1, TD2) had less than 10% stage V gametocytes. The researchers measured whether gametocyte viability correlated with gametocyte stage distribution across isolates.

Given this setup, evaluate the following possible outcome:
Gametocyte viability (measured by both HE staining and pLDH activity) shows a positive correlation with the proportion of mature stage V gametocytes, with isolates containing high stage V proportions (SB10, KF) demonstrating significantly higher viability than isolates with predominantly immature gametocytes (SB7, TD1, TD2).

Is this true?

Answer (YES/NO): YES